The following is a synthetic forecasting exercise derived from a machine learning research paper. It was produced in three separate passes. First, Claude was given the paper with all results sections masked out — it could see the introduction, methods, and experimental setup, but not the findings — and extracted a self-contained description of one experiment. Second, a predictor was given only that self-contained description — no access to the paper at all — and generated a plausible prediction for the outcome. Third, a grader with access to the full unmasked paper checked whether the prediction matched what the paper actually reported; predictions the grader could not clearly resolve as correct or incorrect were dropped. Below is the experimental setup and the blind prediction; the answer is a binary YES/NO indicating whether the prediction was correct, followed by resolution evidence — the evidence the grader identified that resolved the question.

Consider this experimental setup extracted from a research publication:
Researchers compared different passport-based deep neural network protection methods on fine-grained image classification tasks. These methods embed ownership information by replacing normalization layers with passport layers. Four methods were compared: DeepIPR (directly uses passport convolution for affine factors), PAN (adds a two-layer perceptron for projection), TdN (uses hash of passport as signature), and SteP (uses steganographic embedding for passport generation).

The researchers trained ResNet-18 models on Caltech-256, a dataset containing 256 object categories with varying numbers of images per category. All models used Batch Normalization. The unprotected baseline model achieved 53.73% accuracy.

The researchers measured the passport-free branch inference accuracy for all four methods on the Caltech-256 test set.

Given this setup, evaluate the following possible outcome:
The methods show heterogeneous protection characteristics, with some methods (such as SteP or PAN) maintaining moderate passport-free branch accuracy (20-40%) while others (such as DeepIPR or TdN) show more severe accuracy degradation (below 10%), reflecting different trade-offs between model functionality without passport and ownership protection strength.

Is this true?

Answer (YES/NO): NO